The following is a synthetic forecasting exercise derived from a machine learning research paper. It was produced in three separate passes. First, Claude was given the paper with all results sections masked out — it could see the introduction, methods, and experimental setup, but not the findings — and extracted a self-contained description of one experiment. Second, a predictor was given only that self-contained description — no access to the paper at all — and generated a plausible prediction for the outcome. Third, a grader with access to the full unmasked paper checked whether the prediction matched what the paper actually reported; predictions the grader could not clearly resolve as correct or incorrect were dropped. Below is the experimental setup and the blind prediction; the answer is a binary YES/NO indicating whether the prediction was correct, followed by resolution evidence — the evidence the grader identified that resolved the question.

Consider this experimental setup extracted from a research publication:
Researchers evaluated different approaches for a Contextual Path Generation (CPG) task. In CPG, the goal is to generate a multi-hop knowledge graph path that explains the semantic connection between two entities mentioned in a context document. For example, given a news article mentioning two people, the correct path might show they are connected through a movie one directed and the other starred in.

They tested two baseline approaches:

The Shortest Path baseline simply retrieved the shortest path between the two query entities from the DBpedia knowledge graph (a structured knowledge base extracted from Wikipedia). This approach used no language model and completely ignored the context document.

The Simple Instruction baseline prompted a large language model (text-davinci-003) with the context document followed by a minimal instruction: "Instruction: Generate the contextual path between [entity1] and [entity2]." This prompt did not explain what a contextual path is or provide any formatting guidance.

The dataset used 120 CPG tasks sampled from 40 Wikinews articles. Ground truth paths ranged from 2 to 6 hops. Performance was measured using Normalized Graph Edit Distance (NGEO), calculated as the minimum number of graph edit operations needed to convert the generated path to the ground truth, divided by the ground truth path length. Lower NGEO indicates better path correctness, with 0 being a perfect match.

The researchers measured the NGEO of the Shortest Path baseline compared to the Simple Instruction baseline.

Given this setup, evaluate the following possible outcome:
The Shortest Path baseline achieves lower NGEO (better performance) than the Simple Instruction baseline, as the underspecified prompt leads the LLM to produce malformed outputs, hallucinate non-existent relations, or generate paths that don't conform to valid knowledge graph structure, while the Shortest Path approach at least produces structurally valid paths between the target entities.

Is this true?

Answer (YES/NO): YES